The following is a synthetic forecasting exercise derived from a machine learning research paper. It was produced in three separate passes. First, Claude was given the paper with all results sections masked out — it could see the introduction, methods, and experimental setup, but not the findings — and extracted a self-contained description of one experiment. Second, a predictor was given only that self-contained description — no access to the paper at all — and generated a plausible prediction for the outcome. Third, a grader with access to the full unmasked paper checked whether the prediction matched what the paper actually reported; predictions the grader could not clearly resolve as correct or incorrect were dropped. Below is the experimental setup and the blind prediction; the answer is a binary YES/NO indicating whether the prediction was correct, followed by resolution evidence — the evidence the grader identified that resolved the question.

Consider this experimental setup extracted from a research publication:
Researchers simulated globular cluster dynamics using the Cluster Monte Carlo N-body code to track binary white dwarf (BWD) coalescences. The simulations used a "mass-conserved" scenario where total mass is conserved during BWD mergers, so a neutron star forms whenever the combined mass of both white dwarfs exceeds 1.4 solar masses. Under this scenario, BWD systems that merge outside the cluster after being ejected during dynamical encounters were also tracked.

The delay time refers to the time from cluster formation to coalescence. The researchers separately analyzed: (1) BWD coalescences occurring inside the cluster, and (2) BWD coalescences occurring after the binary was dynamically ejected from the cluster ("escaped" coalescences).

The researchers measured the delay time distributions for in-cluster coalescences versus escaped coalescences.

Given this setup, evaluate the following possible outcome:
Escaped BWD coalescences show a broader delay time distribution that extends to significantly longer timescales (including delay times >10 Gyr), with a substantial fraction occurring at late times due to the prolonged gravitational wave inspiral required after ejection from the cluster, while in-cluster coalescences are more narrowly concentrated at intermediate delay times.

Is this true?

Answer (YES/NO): NO